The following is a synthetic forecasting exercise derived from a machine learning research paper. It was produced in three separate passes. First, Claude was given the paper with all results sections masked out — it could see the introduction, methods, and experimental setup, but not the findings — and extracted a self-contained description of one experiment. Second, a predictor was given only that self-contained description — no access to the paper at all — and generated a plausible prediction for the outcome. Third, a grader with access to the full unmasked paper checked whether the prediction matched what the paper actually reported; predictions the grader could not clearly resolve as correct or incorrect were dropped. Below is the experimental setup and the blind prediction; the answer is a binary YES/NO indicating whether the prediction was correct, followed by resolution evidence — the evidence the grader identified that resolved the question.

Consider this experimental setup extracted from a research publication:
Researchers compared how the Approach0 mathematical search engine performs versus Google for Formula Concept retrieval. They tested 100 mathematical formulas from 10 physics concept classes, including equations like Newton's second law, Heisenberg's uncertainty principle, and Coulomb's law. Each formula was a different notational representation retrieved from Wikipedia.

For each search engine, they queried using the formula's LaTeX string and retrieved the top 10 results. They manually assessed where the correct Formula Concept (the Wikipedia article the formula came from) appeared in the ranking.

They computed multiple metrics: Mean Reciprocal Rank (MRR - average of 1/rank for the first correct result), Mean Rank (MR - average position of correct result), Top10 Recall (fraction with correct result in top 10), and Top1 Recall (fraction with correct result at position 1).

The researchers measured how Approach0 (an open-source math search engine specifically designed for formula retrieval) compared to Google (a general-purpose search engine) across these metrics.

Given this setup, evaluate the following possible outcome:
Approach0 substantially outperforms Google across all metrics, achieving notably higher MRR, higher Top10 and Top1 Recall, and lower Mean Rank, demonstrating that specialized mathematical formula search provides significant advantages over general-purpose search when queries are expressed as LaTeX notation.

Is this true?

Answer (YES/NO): NO